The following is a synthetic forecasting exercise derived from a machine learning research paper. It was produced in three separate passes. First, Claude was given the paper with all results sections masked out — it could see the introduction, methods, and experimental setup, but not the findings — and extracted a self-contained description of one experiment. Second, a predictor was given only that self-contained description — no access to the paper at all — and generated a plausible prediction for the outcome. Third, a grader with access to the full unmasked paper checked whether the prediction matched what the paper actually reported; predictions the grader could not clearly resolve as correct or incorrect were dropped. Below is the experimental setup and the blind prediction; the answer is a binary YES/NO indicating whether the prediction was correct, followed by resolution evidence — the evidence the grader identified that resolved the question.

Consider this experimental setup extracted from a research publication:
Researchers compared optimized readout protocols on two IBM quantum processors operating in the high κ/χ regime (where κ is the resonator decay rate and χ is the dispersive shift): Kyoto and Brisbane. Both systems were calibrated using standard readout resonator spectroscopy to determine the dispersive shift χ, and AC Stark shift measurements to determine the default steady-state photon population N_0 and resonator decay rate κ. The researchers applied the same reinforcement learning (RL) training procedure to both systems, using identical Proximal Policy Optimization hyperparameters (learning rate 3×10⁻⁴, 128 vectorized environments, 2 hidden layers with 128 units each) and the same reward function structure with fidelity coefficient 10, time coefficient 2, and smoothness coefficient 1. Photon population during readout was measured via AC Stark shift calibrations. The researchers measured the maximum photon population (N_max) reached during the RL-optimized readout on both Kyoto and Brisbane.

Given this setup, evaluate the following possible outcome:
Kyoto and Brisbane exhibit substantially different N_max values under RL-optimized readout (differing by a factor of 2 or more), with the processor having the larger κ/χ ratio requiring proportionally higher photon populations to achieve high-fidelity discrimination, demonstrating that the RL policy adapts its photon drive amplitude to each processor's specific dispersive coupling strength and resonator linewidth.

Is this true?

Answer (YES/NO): YES